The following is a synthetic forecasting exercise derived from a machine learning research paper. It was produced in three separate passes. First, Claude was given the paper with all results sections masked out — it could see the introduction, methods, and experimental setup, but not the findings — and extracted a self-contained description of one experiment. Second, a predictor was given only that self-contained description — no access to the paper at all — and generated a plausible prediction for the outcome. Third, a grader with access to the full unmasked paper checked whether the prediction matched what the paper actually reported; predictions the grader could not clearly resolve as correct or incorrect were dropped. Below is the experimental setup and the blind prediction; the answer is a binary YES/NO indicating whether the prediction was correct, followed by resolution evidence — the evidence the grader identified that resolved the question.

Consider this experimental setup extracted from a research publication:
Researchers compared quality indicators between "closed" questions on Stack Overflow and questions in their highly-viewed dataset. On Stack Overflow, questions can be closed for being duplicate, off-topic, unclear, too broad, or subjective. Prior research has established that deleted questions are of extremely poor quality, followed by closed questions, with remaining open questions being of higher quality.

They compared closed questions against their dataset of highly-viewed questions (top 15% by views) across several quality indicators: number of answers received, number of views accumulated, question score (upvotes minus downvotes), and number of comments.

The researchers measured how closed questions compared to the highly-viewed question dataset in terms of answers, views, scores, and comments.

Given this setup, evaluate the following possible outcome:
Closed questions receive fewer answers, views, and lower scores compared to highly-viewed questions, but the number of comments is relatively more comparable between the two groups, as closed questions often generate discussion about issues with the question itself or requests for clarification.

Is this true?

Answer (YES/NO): NO